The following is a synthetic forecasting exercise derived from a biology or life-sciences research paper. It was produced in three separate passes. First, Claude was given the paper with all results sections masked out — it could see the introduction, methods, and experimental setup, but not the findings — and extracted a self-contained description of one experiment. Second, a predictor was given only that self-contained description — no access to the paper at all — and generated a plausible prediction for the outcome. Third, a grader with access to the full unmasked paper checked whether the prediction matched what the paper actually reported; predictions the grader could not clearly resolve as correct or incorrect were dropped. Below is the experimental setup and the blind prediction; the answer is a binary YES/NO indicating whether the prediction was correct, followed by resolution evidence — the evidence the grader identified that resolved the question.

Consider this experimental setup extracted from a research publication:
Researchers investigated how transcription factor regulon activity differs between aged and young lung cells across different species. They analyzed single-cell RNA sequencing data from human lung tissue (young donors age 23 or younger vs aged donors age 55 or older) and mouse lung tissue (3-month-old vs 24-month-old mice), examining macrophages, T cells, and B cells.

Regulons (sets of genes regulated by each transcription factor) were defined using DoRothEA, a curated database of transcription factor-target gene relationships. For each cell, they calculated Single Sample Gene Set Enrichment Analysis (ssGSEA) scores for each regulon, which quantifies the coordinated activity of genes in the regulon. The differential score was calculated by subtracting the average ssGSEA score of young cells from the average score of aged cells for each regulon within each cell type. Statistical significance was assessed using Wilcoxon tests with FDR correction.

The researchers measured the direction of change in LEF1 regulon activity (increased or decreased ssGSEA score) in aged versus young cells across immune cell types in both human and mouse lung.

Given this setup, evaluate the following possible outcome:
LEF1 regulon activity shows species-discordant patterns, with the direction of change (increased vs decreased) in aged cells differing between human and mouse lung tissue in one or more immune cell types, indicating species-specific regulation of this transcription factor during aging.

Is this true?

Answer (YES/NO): NO